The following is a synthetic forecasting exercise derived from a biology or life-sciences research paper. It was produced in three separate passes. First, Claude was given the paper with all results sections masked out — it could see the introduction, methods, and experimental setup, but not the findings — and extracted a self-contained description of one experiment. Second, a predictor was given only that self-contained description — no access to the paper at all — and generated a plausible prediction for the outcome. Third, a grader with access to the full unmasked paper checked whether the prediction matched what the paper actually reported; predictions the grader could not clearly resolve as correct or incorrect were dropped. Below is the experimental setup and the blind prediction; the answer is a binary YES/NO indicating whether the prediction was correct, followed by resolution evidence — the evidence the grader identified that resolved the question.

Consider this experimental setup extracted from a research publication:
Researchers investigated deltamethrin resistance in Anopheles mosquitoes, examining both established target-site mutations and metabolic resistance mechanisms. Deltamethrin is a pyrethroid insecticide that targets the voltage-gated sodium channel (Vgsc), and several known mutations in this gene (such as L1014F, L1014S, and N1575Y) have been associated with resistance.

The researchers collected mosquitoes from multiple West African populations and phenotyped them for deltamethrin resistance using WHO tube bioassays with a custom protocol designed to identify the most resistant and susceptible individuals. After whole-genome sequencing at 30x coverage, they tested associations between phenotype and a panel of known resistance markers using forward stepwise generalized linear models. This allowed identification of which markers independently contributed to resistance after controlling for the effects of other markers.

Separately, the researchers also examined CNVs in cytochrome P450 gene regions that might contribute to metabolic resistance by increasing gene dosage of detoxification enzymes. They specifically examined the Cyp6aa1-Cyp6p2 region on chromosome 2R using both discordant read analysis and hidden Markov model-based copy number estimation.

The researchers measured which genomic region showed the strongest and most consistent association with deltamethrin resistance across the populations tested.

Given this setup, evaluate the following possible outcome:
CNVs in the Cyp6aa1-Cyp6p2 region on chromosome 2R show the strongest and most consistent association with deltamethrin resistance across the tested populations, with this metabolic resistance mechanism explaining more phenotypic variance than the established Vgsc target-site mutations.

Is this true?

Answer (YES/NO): NO